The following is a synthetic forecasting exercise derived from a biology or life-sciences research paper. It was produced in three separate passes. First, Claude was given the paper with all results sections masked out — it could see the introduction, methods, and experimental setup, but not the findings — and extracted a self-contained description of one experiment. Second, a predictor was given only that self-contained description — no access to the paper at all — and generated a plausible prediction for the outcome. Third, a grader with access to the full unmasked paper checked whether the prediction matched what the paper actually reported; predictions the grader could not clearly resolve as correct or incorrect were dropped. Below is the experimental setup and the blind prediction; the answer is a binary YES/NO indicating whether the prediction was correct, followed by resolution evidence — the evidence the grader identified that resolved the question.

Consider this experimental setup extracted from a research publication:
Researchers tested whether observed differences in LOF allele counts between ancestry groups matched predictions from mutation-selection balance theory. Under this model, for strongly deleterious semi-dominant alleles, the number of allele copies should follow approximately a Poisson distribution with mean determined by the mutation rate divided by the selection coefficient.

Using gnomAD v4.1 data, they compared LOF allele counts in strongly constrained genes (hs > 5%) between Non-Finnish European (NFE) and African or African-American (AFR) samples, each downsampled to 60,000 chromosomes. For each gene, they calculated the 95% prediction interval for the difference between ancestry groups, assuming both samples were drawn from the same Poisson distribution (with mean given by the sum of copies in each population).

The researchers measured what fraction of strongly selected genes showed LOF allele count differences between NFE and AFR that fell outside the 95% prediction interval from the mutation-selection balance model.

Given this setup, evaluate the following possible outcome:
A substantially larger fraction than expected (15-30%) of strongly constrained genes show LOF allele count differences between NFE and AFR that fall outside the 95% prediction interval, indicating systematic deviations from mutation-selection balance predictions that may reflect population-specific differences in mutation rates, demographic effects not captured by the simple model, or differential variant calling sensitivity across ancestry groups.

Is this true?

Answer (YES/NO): NO